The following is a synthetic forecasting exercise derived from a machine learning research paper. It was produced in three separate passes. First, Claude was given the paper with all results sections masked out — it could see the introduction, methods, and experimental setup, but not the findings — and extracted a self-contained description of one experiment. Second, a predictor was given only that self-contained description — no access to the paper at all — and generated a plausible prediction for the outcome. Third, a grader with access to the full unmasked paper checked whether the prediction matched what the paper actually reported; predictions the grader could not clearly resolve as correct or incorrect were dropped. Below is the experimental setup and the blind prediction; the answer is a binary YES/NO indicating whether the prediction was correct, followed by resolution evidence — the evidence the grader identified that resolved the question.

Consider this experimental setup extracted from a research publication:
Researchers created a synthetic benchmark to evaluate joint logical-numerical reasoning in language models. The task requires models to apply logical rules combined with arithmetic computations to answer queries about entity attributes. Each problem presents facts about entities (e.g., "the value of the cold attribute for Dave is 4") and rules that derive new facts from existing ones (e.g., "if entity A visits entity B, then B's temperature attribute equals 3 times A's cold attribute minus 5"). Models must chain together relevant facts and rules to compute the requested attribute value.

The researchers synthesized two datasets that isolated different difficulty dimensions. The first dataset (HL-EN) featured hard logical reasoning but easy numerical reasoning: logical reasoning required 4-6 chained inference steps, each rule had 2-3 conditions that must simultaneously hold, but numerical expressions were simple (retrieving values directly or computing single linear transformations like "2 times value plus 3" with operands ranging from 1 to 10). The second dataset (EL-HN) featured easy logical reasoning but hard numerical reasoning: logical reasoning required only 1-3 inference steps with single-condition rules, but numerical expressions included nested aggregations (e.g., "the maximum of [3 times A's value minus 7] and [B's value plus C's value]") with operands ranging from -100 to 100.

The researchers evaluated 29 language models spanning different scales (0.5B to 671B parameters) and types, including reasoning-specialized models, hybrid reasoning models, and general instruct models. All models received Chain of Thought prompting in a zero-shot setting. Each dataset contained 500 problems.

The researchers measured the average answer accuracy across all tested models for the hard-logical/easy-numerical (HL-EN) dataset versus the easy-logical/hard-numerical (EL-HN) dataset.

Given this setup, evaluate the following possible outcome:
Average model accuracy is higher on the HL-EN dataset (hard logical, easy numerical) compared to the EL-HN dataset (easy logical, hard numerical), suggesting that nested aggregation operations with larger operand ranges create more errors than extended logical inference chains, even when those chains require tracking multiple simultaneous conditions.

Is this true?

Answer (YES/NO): NO